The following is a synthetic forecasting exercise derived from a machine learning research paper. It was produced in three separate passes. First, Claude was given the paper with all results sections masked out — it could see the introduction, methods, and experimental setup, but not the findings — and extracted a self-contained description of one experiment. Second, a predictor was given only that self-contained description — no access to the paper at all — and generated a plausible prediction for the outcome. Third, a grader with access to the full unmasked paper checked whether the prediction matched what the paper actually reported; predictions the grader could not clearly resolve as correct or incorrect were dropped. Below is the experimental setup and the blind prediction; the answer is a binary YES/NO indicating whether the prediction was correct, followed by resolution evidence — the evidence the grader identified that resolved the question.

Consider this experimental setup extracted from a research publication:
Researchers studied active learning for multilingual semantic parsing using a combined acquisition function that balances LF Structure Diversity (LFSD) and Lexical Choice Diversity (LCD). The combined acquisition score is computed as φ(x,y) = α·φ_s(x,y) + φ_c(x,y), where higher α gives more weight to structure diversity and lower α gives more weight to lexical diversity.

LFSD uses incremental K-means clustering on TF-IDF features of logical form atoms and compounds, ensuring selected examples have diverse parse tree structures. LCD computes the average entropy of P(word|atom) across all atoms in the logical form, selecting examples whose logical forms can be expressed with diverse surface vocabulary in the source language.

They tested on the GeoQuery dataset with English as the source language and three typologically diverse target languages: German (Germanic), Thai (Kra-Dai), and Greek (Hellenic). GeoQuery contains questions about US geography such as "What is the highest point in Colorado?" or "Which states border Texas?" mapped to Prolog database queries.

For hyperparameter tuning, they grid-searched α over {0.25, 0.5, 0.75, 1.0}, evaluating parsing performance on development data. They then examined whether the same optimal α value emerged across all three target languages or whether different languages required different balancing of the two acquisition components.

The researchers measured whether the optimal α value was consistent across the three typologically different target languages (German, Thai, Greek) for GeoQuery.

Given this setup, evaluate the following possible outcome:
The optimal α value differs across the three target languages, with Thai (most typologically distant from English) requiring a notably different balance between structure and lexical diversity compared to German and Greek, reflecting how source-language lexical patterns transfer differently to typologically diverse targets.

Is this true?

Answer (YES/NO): NO